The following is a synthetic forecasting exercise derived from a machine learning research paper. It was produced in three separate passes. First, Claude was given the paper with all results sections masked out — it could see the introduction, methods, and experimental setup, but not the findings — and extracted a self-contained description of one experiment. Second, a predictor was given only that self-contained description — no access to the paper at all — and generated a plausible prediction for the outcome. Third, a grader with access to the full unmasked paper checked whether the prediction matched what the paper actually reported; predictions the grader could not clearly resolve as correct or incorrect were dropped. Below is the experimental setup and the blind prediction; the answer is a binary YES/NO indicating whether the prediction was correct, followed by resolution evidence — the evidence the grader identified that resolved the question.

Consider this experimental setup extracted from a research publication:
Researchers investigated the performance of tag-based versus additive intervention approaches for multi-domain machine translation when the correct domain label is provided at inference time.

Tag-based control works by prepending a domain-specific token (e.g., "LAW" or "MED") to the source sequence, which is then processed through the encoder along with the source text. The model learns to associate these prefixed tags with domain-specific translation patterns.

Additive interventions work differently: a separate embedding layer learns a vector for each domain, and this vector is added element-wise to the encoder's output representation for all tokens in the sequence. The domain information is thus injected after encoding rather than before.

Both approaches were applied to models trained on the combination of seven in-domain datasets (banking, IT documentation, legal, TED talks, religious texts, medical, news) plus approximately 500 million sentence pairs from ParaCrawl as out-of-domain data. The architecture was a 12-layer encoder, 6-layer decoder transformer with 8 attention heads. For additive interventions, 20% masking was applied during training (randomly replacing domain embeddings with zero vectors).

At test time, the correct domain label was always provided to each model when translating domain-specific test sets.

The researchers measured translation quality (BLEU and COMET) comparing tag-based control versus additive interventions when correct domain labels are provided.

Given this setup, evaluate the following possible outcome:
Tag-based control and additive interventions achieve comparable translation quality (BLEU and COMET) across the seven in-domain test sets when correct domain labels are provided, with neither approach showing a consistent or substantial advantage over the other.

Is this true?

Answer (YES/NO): YES